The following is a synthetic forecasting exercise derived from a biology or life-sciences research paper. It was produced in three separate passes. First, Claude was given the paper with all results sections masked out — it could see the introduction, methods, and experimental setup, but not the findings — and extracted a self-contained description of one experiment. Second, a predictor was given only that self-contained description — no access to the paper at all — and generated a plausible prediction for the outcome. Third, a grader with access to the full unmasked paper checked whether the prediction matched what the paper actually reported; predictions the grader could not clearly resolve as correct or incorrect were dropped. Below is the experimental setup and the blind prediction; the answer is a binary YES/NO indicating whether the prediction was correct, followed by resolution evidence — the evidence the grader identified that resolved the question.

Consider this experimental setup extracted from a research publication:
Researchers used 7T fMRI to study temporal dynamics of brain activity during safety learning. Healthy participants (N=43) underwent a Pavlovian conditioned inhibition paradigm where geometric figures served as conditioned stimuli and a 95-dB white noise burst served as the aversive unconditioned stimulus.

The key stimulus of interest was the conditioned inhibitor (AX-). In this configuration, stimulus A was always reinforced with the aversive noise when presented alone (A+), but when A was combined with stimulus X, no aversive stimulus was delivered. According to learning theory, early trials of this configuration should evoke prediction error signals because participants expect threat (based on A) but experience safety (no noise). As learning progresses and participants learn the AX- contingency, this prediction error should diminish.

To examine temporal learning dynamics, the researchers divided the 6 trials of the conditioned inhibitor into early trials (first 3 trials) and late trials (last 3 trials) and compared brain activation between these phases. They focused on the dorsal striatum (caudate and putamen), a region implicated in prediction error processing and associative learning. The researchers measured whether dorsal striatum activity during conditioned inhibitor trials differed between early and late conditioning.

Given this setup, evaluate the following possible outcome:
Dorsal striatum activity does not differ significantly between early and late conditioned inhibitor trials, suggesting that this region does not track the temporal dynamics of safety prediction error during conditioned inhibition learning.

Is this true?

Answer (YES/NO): NO